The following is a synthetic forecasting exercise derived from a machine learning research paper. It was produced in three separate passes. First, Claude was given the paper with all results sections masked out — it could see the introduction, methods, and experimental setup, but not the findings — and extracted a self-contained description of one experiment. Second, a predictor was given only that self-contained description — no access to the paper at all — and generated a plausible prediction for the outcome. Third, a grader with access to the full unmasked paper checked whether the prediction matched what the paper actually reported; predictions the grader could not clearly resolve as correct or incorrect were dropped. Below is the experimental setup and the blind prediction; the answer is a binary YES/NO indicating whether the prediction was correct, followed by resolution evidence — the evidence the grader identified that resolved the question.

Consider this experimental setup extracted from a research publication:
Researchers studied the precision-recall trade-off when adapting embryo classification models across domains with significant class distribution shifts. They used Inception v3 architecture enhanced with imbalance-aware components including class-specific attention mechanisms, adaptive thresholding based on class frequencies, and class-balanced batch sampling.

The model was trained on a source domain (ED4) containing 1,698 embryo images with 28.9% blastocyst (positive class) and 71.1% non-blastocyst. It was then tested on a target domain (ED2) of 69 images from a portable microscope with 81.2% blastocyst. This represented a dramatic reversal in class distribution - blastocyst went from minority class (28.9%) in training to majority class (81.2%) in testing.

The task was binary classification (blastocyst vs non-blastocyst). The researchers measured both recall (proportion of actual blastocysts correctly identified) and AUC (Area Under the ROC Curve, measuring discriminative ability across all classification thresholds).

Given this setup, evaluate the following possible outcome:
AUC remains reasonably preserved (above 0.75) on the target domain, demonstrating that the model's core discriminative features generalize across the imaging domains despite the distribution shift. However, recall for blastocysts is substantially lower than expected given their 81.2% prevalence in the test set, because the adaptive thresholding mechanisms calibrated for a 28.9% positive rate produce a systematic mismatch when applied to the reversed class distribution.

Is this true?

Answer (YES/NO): NO